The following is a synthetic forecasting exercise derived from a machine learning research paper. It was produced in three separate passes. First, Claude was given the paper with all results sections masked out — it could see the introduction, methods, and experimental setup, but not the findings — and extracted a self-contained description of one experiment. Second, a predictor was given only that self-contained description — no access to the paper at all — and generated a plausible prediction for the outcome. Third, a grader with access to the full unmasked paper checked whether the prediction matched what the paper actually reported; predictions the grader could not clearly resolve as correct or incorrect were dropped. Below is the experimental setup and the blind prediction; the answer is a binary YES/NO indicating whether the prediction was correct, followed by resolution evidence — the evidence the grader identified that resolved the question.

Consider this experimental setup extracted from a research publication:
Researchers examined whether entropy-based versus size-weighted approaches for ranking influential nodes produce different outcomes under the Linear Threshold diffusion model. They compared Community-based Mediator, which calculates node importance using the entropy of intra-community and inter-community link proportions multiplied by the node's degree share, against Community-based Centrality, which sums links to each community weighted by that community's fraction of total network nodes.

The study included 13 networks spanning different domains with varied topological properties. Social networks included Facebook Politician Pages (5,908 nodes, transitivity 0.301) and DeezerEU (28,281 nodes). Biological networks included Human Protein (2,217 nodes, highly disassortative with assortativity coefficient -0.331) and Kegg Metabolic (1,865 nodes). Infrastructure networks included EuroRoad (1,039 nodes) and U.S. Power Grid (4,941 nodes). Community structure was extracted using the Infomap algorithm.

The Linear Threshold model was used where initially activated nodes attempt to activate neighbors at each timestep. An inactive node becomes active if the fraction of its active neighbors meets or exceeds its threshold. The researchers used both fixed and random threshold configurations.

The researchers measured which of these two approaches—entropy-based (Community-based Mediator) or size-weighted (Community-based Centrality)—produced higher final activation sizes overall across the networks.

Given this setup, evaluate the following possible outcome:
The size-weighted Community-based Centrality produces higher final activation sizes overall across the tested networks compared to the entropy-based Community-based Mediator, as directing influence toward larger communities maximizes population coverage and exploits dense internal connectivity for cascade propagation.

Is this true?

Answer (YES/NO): NO